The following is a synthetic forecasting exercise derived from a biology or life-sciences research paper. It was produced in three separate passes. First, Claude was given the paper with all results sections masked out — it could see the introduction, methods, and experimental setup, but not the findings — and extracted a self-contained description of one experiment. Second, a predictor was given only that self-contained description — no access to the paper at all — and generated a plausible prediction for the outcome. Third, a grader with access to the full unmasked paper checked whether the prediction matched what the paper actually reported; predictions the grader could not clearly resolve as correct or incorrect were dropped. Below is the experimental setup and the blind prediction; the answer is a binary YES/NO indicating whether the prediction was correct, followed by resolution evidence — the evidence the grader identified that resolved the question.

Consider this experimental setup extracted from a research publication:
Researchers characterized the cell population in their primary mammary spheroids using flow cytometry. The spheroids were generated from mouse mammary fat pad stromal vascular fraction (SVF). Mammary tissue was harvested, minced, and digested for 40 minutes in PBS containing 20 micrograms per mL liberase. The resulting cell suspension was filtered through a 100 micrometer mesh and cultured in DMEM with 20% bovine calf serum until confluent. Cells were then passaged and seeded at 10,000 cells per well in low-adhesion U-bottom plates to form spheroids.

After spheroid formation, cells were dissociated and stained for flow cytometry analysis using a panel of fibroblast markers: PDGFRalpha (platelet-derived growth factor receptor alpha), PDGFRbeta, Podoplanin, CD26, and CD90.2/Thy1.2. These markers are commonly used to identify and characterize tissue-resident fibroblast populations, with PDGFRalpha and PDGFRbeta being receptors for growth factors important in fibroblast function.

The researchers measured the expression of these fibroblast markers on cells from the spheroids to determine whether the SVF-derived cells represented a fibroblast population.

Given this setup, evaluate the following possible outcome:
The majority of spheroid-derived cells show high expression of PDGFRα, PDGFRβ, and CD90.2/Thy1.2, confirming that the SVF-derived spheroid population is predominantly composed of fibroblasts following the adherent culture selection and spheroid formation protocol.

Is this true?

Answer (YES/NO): NO